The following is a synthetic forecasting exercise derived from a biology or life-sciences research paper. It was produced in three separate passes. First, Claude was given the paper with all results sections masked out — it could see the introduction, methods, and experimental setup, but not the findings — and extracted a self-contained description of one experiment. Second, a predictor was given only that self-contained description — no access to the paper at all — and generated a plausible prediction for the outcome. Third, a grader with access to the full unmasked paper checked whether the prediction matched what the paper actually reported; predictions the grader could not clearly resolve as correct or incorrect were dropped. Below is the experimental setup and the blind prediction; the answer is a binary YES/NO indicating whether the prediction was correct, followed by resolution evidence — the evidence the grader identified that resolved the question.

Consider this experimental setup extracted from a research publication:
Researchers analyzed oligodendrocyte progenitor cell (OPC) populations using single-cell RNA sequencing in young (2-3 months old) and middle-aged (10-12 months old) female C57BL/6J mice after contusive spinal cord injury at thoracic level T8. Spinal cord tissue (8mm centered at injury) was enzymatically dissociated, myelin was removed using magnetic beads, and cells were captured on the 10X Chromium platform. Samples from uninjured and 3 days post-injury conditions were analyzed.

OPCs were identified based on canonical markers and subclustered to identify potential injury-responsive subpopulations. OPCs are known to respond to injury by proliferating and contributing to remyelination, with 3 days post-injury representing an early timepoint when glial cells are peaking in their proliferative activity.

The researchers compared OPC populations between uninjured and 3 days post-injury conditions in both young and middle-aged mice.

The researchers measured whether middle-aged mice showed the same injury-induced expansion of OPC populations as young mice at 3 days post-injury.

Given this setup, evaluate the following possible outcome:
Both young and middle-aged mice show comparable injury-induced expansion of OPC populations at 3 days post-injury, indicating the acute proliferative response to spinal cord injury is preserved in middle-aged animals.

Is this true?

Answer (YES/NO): NO